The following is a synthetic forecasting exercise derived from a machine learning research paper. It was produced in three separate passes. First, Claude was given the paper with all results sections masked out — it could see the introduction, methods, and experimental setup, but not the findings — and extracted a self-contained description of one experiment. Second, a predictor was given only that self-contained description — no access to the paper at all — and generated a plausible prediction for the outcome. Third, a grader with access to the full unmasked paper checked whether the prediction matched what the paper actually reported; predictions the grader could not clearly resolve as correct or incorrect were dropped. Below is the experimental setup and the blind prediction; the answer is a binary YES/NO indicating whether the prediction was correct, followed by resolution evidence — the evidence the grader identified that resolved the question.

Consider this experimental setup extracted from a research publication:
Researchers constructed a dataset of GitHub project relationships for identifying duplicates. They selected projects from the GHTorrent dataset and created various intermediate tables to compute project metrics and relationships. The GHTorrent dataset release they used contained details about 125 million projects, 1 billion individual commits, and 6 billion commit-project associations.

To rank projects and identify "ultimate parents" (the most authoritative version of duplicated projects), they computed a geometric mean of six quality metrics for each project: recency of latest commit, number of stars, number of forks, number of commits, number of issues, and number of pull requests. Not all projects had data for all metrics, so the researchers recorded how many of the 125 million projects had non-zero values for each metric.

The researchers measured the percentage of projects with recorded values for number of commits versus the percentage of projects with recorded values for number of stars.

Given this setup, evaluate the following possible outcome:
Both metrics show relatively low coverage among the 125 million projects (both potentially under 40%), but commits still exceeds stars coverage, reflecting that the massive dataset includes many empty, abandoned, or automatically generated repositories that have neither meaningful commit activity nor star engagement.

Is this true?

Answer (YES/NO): NO